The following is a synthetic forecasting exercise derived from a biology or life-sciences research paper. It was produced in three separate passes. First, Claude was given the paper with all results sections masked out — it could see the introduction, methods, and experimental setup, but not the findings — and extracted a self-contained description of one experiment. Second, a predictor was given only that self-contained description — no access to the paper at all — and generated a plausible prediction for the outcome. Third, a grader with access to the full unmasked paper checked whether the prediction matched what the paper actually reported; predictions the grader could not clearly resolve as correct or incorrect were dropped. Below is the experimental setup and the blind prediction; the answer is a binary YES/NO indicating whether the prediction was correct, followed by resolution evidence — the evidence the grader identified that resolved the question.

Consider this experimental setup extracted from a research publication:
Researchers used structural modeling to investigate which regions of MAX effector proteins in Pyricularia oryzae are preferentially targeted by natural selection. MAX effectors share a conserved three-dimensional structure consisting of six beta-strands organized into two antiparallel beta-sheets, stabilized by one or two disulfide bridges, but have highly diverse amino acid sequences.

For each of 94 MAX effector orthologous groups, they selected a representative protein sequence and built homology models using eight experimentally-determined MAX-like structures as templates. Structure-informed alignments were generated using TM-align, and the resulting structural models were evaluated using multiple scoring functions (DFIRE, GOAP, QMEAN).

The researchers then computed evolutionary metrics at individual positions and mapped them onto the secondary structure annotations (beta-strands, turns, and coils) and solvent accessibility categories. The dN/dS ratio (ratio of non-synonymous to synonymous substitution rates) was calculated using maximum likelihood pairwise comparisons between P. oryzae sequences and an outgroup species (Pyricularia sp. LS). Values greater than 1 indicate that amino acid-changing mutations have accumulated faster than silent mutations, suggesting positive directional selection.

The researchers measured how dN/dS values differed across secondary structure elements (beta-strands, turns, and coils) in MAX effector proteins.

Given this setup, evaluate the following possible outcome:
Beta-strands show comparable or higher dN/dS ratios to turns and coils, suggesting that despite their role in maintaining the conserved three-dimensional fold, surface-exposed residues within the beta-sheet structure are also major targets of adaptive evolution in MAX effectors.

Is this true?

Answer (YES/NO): NO